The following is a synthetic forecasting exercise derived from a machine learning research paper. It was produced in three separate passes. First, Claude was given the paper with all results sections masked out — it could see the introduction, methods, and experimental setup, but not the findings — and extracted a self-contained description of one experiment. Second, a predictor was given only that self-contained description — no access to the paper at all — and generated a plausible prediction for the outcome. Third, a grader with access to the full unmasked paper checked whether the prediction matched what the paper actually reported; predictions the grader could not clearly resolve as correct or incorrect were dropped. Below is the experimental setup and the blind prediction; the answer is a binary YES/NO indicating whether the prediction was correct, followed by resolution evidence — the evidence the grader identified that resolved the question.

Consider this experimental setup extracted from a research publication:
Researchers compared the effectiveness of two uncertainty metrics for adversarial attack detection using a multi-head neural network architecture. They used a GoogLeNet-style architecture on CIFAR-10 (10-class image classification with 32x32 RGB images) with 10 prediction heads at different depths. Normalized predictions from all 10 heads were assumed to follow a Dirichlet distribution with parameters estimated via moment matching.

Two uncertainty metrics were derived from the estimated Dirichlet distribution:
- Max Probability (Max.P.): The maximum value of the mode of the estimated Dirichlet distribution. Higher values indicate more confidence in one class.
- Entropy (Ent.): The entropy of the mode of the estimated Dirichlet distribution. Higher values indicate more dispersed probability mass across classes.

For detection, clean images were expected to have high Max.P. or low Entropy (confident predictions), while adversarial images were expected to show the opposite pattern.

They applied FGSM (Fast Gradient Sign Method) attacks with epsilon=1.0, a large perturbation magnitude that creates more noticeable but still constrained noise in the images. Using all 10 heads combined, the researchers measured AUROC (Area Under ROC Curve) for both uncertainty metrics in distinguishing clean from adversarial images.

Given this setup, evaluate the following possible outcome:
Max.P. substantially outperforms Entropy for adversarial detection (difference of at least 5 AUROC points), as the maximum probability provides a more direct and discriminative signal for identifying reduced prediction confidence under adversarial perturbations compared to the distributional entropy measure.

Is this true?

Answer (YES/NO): NO